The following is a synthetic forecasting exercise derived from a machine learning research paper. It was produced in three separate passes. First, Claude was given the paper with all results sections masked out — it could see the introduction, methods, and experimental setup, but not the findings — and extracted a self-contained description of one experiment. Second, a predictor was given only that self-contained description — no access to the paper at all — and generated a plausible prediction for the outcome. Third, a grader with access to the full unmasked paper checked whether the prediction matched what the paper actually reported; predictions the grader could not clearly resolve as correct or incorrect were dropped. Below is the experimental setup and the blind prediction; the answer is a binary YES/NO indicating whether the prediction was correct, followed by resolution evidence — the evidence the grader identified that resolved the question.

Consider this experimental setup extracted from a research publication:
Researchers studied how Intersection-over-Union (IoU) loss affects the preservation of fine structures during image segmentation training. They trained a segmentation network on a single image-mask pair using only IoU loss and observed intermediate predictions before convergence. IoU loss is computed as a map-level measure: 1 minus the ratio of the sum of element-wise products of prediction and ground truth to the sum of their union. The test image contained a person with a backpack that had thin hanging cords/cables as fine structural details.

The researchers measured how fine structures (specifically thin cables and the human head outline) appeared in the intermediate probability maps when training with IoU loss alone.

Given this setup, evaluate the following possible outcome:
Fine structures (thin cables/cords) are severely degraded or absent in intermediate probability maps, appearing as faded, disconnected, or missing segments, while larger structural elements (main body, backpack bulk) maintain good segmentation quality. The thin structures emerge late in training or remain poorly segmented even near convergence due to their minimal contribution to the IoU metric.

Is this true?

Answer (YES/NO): YES